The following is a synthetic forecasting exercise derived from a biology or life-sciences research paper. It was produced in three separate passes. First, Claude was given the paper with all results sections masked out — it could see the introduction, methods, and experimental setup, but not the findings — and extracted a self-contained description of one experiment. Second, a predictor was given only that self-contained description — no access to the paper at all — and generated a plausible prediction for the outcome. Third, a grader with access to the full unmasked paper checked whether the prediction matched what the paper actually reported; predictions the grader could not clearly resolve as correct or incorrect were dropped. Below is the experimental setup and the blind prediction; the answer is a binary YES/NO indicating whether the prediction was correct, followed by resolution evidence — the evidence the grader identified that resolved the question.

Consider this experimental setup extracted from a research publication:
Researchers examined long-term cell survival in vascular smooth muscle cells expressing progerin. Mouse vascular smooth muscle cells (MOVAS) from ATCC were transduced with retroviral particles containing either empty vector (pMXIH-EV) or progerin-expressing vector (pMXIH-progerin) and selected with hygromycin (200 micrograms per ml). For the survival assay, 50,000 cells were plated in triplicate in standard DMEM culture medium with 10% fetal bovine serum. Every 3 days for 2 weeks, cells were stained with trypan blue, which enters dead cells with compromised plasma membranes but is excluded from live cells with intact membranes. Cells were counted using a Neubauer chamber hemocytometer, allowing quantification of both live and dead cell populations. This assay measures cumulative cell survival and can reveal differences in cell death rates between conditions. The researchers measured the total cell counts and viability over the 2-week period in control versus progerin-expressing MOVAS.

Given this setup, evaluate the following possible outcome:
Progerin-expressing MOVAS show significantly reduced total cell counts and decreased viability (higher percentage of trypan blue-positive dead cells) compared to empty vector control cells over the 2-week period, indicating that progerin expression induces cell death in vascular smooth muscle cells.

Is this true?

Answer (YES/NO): YES